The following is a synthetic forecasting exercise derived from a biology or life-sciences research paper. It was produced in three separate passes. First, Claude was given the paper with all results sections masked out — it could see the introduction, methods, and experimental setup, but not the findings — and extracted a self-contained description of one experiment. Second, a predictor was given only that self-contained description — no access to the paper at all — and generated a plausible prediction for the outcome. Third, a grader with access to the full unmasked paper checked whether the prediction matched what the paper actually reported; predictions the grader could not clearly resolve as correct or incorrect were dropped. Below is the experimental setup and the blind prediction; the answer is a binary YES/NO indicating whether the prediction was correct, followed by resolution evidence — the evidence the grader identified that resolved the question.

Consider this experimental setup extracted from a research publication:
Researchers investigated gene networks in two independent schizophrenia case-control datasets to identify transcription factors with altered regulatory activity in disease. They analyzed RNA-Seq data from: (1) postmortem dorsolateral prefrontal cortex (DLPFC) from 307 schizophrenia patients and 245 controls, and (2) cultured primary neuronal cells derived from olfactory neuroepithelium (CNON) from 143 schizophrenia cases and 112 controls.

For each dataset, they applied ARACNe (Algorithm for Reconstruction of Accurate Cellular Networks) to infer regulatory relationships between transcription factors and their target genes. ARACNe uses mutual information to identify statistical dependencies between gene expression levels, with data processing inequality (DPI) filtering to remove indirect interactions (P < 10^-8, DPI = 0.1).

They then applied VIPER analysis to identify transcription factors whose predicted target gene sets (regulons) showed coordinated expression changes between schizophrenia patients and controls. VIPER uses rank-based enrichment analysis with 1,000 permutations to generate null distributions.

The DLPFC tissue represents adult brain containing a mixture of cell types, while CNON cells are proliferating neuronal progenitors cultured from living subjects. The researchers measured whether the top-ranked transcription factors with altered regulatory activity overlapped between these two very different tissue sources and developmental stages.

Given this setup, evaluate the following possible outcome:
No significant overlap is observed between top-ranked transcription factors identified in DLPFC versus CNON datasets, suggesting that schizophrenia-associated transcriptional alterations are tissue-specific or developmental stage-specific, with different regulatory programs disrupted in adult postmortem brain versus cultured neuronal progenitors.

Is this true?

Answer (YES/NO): NO